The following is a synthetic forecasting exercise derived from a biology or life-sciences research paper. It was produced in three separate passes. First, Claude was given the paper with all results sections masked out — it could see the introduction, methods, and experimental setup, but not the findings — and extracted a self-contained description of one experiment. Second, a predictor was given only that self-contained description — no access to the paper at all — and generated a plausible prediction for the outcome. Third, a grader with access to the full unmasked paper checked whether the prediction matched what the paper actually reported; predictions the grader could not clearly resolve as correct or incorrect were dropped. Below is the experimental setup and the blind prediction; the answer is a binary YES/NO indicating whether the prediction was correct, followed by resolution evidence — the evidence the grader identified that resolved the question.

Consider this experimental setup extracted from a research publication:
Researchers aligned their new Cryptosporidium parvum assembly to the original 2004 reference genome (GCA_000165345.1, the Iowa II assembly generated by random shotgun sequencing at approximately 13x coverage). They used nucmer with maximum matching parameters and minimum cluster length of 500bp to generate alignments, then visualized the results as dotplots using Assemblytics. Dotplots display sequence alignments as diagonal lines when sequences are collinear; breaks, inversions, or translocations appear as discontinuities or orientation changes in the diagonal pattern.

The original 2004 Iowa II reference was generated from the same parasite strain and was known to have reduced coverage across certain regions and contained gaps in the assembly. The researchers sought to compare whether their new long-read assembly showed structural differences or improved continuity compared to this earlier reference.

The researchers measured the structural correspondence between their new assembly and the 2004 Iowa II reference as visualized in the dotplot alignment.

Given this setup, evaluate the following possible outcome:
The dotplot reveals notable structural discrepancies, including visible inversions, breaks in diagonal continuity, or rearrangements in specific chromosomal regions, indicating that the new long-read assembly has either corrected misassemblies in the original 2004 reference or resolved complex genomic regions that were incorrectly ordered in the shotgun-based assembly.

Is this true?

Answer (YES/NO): YES